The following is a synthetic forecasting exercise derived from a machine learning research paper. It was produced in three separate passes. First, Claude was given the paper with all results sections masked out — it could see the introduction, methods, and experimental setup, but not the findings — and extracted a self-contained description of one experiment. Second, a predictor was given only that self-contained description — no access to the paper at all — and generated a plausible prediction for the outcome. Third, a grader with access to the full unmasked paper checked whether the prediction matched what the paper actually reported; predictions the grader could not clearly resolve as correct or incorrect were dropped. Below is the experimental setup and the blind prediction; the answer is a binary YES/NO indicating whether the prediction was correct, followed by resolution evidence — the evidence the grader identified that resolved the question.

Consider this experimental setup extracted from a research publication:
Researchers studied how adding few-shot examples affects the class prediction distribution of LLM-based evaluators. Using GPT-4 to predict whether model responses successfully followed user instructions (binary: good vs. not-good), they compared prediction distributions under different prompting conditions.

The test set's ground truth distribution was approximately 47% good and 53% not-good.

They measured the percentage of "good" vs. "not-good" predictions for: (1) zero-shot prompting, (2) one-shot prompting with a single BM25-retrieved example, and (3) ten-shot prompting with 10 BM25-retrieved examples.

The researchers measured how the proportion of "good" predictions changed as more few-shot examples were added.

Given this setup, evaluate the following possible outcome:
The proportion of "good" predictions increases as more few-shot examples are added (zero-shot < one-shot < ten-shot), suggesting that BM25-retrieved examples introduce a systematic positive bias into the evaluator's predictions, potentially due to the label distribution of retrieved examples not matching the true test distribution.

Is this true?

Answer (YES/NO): NO